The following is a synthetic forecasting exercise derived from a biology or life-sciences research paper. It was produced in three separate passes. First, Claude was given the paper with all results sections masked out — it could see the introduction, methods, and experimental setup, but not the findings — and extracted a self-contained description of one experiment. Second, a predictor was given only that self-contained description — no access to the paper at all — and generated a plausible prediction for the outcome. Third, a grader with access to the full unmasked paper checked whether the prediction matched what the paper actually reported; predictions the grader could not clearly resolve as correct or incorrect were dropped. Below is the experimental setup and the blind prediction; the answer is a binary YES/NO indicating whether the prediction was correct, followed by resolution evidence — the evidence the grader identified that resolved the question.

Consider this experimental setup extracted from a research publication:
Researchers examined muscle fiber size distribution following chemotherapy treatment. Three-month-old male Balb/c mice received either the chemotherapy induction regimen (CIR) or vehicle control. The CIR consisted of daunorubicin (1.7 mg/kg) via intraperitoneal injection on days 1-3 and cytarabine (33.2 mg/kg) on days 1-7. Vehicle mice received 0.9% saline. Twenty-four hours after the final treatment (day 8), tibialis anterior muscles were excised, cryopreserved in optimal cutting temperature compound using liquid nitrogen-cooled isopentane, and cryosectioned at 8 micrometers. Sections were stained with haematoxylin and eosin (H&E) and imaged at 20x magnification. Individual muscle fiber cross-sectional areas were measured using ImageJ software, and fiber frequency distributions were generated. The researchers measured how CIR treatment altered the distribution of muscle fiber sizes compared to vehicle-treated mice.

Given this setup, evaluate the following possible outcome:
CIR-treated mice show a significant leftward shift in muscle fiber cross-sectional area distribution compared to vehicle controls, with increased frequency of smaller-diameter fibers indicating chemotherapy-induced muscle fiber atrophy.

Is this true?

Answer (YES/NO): YES